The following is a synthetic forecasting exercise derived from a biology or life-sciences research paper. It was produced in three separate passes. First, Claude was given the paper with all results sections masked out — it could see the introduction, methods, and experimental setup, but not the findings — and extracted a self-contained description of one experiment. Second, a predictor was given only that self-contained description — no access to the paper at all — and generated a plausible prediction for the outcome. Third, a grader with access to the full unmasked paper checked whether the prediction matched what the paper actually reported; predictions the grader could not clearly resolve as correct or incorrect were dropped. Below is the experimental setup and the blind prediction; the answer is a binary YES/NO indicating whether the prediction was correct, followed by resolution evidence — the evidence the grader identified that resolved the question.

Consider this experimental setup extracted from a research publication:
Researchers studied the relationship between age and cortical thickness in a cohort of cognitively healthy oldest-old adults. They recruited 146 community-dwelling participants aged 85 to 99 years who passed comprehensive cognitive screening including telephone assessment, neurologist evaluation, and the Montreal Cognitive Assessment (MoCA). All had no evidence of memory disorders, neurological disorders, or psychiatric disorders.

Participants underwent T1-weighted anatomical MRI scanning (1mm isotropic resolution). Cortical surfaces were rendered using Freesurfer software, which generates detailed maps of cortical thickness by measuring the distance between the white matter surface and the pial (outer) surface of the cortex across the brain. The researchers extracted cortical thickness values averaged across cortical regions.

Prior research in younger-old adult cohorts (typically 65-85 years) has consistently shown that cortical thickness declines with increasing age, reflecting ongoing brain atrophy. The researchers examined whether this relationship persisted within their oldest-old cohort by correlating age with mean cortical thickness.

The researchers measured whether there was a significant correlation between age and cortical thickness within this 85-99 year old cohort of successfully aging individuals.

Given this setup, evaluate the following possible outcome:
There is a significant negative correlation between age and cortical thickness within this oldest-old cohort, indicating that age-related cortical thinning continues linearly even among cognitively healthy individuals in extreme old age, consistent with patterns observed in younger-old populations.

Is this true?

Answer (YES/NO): NO